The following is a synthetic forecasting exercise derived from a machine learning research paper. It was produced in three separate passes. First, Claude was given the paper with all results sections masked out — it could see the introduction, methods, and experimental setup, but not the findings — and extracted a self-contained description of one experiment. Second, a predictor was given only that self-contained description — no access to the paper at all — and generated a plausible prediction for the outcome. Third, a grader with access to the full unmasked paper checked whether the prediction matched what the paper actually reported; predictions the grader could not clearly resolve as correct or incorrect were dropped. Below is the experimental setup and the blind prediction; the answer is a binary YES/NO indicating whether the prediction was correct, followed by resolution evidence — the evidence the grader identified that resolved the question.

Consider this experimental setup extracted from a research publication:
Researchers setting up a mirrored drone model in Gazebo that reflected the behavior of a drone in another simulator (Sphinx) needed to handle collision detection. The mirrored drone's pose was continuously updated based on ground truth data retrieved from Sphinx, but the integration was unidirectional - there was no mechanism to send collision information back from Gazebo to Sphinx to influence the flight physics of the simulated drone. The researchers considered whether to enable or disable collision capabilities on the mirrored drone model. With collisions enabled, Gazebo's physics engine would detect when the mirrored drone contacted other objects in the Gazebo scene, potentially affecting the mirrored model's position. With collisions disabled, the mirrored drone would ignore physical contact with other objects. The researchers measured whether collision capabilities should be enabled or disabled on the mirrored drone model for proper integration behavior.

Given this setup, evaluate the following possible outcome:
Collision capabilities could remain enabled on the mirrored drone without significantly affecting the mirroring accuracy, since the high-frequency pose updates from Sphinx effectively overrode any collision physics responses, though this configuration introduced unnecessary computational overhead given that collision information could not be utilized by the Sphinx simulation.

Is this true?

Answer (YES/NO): NO